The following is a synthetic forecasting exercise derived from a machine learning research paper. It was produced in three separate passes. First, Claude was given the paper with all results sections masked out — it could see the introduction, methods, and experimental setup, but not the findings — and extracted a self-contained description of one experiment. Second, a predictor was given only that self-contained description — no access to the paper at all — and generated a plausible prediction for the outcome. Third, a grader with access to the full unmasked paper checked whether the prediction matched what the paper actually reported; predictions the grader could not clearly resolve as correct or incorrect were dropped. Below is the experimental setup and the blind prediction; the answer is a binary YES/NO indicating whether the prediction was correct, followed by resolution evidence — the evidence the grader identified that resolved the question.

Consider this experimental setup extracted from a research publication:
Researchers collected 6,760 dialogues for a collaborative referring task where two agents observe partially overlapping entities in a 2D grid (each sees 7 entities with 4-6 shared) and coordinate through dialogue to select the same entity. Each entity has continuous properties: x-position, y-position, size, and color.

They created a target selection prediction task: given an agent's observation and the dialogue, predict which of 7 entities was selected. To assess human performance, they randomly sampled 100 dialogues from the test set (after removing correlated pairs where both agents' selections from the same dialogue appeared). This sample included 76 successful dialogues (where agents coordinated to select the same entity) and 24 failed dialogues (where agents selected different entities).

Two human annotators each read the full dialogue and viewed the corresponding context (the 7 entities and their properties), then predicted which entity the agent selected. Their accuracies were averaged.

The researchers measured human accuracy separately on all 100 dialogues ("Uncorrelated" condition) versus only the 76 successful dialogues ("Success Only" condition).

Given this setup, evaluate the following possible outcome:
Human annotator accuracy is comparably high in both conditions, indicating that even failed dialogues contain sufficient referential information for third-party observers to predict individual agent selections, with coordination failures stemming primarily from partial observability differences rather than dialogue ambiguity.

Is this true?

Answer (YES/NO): NO